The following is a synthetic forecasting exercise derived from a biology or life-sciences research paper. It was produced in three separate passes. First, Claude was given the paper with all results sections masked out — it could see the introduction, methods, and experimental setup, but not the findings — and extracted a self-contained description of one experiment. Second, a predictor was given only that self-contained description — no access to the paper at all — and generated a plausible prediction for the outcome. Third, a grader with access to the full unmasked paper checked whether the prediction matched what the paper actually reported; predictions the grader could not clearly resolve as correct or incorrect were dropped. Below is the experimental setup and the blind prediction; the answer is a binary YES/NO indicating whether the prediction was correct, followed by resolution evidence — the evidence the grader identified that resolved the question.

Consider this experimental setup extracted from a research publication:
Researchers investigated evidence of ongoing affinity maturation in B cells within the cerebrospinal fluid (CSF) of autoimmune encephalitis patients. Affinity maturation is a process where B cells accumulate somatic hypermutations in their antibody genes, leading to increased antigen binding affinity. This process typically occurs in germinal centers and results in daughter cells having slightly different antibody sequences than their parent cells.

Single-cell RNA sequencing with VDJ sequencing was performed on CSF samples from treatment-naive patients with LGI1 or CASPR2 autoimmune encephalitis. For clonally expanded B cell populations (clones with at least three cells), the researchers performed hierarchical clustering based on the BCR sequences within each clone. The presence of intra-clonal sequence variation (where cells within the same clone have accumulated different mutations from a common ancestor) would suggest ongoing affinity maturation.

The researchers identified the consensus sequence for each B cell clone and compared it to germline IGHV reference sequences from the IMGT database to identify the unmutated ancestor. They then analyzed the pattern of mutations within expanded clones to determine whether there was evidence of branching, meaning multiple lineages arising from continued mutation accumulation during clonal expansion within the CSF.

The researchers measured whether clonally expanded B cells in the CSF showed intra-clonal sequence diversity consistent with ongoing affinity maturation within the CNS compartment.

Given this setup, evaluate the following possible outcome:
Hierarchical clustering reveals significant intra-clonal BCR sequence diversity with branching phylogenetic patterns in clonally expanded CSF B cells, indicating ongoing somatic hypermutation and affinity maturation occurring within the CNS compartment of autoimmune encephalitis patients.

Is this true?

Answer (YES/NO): YES